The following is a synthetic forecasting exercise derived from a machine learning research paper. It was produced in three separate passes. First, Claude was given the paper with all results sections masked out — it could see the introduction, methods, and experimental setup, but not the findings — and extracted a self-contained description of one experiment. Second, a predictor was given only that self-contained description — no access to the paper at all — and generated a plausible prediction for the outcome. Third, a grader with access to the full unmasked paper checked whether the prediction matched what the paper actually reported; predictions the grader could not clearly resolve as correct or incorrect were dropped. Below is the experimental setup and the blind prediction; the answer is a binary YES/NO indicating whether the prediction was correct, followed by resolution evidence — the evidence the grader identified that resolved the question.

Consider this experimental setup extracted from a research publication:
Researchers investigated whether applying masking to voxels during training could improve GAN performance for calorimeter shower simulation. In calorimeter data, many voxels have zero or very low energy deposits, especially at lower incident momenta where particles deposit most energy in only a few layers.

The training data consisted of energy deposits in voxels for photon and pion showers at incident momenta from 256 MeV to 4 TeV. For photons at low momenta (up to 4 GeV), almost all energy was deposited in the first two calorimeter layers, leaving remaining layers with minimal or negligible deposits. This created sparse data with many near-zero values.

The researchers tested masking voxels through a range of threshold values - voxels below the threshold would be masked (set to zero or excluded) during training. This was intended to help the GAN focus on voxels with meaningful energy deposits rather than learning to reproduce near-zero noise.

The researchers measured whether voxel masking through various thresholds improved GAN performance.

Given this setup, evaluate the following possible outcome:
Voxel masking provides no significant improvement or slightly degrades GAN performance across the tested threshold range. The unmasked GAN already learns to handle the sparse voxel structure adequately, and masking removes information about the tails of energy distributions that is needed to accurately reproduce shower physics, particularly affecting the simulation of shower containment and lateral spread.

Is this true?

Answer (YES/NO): YES